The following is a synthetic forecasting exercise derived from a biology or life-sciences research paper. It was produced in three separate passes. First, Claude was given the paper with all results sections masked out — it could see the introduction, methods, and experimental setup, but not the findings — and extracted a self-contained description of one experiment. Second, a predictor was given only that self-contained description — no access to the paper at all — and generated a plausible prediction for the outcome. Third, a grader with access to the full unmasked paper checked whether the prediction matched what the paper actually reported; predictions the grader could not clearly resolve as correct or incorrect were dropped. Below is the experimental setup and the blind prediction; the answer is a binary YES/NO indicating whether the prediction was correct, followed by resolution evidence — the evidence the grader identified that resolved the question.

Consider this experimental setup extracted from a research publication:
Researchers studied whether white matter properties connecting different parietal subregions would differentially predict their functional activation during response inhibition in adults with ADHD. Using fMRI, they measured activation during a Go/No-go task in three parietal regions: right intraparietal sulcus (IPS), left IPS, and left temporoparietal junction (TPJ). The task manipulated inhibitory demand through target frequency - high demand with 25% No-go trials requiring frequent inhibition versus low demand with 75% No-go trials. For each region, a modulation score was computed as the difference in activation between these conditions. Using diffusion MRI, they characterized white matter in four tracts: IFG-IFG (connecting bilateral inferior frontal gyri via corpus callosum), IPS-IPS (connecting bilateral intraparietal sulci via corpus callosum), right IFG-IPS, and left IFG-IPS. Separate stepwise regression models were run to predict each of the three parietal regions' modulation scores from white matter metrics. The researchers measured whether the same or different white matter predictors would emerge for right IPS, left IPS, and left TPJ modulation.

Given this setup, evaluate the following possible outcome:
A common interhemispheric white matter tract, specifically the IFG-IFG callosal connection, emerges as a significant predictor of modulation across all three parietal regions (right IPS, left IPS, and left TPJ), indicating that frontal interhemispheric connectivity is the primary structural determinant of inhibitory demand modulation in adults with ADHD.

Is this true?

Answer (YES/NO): NO